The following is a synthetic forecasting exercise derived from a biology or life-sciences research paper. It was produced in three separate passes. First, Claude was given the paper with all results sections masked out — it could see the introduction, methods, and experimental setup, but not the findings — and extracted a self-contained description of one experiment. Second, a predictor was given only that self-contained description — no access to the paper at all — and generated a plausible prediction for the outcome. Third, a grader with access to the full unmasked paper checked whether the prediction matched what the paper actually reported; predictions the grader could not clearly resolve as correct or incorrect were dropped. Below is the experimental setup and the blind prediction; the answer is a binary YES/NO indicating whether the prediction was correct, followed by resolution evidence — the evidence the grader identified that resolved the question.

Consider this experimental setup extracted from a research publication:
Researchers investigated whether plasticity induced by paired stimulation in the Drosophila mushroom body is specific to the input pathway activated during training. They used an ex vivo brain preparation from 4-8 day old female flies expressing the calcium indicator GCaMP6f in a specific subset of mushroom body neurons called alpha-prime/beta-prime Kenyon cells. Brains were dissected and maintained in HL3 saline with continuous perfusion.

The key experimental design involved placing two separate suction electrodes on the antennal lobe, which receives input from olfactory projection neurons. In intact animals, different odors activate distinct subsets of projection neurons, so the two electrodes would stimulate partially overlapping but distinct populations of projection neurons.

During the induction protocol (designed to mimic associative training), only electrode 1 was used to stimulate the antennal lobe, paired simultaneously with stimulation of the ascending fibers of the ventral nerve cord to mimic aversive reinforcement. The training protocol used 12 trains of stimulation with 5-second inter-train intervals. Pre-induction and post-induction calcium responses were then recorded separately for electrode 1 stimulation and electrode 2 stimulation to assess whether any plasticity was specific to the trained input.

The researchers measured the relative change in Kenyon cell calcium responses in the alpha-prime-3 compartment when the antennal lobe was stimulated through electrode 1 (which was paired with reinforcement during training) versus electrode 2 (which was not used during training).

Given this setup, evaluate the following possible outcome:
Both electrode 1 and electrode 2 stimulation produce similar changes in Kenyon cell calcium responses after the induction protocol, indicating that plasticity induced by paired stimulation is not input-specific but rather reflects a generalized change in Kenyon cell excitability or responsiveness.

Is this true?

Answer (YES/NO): NO